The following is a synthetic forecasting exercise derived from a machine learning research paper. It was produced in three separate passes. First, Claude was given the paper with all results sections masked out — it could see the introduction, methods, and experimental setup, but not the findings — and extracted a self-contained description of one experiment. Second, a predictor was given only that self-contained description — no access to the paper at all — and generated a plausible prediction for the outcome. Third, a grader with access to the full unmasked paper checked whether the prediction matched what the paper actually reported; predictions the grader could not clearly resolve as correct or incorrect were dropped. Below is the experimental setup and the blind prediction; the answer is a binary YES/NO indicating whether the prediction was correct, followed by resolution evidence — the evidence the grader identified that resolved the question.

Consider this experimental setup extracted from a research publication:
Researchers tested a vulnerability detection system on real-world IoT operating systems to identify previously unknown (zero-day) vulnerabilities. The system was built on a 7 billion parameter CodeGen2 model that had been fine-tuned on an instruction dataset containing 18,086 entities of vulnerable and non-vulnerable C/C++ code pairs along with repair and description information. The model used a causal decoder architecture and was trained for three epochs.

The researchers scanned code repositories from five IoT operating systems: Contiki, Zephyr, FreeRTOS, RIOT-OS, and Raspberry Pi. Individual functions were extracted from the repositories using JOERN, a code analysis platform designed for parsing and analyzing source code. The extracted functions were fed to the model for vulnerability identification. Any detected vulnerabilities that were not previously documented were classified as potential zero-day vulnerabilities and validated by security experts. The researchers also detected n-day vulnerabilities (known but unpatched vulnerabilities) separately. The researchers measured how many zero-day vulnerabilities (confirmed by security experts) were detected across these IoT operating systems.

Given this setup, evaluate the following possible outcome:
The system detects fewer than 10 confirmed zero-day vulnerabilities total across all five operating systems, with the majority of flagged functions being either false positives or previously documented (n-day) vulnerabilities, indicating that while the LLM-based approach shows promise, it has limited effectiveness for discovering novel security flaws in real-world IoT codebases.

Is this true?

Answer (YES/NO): NO